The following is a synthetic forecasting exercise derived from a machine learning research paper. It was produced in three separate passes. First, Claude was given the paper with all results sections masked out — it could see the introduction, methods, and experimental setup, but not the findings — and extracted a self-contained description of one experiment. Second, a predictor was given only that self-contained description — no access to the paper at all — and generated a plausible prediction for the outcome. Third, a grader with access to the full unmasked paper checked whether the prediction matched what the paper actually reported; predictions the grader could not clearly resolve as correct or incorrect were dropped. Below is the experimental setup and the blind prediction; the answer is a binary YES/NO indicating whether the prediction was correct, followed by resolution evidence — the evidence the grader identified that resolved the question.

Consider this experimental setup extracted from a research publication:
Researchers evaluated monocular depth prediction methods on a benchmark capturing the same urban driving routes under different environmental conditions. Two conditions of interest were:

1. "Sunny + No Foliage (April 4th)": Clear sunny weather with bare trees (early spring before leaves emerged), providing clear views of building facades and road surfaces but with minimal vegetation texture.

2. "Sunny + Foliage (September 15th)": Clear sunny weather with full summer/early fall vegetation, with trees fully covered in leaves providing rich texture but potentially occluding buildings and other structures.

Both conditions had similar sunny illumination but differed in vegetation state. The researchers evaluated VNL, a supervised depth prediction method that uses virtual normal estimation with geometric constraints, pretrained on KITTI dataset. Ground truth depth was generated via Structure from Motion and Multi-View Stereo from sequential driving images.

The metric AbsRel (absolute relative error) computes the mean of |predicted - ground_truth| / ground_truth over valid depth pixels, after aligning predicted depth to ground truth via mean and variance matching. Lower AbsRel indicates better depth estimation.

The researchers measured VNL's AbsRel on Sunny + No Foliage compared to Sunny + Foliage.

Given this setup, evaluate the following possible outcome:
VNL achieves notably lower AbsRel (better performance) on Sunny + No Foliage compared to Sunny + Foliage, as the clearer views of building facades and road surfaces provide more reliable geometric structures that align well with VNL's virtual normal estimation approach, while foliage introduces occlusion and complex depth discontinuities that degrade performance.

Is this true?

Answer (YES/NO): NO